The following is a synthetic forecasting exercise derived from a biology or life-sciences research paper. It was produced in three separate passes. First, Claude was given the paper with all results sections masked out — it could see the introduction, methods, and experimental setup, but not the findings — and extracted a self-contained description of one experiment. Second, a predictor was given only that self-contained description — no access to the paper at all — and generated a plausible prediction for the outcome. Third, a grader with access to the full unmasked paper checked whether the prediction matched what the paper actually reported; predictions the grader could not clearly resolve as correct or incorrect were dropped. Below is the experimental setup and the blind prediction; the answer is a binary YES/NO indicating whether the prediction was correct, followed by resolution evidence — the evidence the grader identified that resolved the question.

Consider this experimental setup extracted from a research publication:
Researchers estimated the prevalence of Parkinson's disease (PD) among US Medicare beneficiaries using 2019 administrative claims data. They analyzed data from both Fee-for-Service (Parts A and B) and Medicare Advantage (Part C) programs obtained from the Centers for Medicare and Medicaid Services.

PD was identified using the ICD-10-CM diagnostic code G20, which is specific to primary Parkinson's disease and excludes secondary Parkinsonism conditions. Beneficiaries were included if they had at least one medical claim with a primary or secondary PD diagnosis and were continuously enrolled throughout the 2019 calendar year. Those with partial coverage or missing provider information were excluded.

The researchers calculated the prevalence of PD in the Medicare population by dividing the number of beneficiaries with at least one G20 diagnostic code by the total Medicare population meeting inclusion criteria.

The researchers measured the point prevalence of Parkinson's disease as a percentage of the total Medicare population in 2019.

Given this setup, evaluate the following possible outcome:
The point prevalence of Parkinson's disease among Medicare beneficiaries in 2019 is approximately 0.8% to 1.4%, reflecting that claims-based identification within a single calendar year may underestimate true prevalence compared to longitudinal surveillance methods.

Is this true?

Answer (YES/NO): YES